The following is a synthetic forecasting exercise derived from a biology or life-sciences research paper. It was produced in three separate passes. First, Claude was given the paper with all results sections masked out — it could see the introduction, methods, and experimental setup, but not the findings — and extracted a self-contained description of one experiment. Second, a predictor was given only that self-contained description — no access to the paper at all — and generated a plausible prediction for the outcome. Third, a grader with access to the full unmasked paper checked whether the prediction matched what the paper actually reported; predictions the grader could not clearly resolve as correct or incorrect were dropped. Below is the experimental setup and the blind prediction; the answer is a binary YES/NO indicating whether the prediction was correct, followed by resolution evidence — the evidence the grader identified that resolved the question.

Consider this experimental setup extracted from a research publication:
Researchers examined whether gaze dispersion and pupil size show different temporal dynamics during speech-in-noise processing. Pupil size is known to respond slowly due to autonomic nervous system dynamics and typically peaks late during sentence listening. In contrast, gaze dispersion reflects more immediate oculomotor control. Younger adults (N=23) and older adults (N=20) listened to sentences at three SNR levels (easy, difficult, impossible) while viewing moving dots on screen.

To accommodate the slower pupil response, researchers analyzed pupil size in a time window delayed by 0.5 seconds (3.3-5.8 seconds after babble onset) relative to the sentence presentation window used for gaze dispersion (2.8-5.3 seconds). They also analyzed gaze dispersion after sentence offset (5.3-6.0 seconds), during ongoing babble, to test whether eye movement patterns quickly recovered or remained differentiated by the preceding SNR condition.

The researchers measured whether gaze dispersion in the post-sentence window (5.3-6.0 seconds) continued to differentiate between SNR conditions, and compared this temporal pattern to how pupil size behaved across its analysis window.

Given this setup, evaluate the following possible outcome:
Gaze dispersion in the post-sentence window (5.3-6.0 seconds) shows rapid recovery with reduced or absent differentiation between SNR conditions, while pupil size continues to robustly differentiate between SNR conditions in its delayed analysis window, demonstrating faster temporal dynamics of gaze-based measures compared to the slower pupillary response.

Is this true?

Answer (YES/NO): NO